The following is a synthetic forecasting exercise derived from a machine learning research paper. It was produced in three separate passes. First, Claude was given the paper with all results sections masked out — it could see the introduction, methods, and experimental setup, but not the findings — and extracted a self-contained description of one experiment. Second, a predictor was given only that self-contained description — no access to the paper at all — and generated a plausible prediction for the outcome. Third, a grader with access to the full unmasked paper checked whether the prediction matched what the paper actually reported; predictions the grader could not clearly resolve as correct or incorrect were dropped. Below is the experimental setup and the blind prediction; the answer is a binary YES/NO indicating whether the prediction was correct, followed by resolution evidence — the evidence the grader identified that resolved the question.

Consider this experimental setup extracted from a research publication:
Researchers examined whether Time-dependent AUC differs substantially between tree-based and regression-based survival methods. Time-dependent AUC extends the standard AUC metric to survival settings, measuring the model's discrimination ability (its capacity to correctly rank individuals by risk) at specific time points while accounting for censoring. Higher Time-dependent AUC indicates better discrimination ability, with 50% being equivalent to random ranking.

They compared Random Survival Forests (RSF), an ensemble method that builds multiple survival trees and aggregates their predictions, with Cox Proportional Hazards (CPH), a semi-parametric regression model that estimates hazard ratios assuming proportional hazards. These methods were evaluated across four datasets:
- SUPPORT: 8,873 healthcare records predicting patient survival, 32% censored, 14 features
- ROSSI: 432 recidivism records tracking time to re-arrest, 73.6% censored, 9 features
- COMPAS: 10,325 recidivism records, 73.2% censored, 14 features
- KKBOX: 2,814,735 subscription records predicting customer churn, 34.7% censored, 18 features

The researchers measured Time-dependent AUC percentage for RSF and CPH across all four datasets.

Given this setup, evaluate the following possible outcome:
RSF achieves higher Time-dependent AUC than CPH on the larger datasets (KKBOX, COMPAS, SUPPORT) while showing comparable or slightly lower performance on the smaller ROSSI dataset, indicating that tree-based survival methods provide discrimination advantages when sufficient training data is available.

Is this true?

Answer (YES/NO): NO